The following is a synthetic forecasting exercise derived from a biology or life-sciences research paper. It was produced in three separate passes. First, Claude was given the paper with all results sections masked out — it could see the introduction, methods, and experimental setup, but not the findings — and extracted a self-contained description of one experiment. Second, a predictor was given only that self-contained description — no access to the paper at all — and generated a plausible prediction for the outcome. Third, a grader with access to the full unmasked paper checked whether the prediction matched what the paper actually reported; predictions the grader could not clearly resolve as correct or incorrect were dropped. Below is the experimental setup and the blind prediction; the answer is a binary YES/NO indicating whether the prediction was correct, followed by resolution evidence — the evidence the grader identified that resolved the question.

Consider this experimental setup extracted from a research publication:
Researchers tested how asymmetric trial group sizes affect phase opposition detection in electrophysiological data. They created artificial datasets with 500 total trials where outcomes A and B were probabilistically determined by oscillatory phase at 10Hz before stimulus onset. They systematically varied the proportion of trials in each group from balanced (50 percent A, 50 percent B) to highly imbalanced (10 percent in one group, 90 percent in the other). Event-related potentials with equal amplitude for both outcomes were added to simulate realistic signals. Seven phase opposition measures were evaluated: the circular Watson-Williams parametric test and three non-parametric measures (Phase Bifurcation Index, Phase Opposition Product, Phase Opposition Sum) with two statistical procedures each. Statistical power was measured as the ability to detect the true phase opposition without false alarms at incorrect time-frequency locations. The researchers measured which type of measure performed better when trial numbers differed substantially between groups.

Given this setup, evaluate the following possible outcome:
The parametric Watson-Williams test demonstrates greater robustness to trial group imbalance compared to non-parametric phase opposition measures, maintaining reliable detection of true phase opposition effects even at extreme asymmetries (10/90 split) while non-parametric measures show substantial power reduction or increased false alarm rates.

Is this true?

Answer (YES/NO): NO